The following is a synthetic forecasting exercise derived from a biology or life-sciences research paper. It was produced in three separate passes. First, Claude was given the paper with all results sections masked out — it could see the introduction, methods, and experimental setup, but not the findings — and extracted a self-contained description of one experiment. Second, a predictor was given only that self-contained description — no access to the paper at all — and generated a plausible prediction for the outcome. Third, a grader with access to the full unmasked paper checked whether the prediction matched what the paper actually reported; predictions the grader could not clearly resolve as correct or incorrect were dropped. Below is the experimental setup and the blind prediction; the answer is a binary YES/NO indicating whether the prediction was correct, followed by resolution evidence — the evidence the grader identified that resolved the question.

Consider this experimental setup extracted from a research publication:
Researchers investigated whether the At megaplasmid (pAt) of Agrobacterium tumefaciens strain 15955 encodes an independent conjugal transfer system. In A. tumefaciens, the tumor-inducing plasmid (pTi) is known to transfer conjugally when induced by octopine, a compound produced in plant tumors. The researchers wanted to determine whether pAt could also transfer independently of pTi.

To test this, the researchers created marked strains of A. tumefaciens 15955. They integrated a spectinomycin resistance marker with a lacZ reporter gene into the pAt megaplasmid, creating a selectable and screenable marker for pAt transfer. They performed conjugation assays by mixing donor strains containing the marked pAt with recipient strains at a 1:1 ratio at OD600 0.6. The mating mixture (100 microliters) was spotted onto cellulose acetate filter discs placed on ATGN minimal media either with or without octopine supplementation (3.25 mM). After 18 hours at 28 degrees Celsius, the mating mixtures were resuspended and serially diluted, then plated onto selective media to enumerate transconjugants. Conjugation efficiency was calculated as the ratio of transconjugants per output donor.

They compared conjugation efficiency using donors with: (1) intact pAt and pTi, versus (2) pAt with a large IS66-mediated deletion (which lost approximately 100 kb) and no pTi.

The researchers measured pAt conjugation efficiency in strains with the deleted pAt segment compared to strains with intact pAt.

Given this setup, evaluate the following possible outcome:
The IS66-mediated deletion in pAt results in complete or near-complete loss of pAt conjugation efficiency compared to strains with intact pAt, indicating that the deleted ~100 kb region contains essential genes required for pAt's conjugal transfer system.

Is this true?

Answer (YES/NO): YES